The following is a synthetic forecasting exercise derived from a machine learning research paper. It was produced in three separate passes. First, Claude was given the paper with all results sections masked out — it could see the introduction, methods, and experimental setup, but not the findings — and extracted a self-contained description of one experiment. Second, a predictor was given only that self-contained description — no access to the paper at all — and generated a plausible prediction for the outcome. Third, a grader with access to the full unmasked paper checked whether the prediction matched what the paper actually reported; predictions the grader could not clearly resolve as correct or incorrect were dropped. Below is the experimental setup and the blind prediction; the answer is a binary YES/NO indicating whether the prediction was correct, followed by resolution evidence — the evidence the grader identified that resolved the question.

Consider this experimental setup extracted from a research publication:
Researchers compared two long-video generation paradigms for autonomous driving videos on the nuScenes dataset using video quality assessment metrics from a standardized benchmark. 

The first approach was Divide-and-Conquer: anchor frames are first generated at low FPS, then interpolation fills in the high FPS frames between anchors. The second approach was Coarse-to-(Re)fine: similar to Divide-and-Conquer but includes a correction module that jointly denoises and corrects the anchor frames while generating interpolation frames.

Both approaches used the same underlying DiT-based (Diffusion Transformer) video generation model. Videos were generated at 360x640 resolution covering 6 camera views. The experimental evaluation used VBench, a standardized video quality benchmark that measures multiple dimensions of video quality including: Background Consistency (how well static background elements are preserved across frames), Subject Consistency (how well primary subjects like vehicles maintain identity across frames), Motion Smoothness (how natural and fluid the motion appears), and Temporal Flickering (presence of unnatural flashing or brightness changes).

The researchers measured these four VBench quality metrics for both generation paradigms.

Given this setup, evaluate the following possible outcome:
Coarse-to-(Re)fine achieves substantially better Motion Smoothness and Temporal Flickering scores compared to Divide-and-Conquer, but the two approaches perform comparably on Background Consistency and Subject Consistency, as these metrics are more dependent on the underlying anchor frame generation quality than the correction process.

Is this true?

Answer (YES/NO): NO